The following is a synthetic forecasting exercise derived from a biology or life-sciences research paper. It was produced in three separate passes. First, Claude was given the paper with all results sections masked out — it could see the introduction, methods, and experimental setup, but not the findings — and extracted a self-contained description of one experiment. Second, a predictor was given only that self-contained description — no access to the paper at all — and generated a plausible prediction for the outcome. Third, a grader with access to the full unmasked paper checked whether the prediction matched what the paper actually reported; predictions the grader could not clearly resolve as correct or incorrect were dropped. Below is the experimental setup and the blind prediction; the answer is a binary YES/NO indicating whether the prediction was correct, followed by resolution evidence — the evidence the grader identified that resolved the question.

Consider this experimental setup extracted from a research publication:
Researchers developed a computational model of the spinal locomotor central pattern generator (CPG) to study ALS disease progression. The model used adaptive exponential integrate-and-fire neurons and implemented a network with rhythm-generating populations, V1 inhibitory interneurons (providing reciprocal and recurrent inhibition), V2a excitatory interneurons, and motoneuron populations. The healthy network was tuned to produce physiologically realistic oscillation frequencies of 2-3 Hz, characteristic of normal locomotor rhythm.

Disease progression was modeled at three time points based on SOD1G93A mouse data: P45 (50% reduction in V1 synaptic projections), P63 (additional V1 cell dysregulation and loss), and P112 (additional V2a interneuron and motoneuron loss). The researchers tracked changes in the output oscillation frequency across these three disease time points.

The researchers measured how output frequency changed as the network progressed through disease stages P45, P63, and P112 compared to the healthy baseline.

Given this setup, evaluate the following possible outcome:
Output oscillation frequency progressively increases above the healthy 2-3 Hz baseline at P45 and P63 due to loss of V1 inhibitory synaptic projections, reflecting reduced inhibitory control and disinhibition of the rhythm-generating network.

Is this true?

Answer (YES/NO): YES